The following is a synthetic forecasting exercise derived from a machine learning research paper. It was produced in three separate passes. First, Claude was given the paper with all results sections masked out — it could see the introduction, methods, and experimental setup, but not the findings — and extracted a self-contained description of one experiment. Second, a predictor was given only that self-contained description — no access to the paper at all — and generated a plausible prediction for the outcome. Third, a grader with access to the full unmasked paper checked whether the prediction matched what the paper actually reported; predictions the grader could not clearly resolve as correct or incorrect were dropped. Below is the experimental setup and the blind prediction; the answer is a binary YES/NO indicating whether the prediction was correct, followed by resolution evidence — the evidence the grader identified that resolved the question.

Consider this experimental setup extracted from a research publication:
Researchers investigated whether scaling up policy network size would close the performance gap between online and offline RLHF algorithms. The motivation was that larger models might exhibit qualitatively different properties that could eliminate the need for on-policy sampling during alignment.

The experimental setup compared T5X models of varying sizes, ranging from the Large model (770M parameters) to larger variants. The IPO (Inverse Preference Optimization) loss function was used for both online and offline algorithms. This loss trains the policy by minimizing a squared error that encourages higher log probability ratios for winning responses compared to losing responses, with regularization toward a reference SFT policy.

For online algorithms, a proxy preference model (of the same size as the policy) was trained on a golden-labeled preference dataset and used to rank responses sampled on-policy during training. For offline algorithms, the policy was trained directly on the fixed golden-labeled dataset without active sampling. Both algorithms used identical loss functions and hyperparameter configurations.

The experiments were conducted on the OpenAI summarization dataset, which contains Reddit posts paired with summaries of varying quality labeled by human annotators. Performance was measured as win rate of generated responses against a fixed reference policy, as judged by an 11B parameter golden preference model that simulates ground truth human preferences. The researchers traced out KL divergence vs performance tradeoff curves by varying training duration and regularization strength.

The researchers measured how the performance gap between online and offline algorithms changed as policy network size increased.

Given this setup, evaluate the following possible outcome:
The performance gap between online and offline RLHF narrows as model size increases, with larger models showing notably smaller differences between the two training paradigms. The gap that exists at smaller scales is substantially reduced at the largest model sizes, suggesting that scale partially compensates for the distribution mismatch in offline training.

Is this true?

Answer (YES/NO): NO